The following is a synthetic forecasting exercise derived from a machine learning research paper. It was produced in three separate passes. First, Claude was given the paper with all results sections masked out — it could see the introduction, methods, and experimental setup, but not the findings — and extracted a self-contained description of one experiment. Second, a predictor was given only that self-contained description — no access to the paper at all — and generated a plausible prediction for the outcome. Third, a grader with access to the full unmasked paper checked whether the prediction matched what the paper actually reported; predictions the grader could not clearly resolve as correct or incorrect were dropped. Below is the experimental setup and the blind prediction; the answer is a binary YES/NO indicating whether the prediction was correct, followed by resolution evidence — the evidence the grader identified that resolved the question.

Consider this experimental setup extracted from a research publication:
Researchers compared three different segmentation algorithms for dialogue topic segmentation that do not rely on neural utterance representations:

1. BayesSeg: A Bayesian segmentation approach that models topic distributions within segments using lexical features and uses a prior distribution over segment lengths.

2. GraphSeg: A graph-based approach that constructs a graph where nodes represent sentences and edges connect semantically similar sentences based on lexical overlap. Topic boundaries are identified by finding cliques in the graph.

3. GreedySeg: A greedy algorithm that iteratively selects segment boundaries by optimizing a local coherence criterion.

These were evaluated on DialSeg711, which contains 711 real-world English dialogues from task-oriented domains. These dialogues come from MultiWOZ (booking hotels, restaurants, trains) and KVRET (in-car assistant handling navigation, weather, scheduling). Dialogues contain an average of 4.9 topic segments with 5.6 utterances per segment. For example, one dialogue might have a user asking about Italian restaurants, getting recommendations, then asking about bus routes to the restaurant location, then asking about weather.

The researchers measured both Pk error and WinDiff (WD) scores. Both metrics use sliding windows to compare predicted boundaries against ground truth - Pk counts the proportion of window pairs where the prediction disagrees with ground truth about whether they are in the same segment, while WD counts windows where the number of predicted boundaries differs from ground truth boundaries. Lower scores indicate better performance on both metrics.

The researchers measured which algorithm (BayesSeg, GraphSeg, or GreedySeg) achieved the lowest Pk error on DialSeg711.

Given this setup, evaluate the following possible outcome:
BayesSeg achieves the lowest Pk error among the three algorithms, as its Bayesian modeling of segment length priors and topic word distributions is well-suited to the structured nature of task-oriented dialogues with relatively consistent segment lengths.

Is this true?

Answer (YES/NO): YES